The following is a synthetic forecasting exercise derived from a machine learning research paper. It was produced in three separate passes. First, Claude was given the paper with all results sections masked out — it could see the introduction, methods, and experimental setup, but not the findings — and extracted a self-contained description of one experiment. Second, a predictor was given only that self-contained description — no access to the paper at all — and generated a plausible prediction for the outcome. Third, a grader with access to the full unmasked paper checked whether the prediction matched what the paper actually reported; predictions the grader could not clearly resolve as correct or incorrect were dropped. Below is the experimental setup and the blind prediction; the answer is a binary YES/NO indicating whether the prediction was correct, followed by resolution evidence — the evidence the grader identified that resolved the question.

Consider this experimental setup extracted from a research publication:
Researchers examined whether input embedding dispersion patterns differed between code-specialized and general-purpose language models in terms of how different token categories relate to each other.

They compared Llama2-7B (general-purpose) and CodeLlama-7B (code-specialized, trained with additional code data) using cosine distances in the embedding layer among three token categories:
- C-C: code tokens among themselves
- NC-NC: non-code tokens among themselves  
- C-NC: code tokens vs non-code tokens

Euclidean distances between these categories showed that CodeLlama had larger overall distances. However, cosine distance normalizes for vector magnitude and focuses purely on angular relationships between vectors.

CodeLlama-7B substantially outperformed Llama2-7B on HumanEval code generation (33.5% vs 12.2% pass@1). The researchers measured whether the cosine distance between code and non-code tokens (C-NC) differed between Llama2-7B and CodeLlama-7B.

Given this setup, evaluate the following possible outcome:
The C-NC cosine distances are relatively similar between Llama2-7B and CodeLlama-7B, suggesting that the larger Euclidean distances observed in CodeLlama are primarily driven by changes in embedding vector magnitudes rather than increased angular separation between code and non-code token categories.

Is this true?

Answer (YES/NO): YES